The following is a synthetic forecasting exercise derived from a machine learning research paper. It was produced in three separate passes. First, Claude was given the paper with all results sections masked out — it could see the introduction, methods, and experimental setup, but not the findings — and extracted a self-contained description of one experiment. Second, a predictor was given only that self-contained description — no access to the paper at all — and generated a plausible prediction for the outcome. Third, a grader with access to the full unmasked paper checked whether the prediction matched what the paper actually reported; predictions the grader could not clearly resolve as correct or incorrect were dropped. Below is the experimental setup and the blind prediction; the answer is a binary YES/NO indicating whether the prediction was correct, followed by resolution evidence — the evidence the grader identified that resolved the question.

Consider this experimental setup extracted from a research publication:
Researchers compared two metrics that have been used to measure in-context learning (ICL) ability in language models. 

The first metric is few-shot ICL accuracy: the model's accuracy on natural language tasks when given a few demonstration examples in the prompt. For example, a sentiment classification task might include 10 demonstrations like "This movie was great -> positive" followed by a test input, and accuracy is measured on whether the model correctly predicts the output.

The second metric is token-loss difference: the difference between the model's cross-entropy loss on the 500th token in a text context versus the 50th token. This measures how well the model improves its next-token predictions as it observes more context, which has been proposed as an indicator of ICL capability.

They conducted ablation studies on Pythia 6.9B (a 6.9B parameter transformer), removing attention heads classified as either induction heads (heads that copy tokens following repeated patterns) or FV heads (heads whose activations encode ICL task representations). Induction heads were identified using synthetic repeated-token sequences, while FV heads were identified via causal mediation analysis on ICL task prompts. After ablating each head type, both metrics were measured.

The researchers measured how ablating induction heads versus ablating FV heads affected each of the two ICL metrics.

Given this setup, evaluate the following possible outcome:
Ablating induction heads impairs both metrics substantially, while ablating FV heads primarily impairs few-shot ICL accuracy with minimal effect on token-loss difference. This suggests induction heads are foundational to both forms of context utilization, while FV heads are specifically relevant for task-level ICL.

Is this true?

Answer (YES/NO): NO